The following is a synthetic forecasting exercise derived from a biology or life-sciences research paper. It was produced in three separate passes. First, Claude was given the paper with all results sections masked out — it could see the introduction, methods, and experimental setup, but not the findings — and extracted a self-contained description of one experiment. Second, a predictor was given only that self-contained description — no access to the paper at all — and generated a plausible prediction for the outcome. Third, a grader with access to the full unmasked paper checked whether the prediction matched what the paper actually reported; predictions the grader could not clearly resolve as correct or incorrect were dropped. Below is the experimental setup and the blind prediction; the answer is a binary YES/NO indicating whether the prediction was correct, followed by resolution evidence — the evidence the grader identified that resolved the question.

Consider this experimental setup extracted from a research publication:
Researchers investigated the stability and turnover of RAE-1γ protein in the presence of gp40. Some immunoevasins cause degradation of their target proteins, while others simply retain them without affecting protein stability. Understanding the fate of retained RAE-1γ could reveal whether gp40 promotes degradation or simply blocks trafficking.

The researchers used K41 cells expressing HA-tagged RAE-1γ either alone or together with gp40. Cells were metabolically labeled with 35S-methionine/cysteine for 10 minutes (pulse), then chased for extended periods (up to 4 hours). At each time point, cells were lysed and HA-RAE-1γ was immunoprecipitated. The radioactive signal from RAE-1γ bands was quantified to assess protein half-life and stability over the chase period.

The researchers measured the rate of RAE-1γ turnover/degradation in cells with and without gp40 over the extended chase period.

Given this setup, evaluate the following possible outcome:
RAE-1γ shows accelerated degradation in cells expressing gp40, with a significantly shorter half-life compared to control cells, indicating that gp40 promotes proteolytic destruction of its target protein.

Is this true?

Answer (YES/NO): NO